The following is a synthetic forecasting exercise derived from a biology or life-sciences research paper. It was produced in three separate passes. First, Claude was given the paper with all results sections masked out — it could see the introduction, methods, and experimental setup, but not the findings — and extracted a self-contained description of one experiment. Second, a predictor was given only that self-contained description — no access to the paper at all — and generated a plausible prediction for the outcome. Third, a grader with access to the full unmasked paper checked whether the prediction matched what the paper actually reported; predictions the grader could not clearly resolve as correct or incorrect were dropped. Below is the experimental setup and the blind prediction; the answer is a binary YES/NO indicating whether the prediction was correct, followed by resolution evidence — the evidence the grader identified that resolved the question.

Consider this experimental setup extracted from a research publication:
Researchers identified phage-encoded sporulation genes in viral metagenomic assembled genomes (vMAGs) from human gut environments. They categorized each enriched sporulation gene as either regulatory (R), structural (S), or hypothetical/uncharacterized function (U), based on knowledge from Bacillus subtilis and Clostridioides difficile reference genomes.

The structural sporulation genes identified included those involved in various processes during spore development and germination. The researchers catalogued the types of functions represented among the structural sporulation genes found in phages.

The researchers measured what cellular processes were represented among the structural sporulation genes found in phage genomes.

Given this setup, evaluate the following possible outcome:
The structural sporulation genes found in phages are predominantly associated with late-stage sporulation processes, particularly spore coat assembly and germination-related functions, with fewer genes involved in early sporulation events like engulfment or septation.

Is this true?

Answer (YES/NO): NO